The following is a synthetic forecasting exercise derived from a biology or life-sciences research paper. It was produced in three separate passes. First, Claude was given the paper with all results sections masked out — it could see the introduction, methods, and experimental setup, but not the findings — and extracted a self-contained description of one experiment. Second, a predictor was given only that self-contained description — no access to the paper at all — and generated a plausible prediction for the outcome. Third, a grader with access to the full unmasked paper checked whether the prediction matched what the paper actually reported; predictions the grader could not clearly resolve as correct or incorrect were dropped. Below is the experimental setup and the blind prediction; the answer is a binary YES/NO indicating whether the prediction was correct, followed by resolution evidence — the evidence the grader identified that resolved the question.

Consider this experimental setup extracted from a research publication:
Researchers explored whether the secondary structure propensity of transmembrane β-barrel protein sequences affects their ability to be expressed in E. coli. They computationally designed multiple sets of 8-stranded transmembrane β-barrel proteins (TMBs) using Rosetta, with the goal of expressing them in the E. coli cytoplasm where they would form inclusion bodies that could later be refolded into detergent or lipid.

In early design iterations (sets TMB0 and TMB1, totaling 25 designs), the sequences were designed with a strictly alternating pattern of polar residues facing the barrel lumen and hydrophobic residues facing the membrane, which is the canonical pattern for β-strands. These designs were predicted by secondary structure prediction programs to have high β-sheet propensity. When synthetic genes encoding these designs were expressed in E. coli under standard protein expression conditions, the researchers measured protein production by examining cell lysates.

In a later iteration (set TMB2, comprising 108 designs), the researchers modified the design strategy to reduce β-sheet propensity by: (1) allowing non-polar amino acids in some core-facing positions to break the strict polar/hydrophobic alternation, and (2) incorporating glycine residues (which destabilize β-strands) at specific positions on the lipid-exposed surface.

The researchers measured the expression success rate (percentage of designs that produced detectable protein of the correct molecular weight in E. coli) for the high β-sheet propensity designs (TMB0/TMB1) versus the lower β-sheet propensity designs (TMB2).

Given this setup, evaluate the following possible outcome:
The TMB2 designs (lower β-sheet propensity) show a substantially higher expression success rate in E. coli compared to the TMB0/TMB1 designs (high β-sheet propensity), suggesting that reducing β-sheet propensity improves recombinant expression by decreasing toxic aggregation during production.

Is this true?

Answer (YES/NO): YES